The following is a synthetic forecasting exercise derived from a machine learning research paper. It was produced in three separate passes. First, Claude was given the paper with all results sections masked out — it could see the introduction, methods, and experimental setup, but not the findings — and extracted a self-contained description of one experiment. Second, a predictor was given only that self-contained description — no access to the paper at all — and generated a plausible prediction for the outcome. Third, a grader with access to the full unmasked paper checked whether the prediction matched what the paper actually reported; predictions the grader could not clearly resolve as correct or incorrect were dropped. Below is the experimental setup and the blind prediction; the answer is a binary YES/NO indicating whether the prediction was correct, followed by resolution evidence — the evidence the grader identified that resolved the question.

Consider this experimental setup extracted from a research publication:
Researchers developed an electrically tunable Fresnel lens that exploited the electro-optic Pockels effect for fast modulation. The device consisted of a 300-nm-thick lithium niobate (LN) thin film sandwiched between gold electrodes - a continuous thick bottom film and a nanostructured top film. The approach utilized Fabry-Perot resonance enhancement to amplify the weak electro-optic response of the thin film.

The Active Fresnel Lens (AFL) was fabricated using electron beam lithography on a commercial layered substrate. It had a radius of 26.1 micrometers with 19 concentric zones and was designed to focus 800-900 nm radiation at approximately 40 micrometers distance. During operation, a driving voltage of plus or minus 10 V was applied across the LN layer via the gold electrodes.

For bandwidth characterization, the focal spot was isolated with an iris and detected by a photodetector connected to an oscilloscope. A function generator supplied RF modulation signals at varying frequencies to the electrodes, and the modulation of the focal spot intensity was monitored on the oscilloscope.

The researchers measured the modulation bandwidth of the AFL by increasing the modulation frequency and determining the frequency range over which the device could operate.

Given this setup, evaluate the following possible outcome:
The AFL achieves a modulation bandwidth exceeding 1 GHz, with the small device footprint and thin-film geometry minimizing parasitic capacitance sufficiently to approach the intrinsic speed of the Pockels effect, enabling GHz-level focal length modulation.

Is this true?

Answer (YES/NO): NO